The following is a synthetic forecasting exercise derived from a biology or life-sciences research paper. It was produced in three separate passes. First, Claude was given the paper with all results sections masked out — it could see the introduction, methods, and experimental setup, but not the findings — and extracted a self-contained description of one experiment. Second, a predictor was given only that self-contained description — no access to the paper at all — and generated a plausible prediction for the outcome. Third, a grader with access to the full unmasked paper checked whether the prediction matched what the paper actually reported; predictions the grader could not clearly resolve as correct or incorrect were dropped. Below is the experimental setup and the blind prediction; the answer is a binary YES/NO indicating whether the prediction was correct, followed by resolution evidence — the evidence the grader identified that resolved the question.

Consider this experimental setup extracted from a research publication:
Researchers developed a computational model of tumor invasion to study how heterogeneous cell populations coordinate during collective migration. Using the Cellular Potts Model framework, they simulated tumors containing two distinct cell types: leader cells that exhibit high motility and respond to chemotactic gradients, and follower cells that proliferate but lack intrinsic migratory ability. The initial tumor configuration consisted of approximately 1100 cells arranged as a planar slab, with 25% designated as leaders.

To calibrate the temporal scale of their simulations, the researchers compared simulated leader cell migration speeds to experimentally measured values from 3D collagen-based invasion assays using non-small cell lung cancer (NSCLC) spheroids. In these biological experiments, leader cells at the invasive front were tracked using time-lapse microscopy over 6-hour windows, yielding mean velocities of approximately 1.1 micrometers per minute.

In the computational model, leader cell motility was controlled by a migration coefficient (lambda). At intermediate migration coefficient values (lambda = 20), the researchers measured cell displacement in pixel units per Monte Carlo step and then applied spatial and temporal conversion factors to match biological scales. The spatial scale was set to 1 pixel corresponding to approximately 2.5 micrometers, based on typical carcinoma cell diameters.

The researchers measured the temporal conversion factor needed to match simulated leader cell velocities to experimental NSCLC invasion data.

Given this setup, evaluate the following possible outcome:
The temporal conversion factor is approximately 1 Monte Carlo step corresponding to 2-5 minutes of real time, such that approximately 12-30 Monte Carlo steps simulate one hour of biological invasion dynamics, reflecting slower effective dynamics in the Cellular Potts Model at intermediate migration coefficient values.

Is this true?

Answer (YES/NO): YES